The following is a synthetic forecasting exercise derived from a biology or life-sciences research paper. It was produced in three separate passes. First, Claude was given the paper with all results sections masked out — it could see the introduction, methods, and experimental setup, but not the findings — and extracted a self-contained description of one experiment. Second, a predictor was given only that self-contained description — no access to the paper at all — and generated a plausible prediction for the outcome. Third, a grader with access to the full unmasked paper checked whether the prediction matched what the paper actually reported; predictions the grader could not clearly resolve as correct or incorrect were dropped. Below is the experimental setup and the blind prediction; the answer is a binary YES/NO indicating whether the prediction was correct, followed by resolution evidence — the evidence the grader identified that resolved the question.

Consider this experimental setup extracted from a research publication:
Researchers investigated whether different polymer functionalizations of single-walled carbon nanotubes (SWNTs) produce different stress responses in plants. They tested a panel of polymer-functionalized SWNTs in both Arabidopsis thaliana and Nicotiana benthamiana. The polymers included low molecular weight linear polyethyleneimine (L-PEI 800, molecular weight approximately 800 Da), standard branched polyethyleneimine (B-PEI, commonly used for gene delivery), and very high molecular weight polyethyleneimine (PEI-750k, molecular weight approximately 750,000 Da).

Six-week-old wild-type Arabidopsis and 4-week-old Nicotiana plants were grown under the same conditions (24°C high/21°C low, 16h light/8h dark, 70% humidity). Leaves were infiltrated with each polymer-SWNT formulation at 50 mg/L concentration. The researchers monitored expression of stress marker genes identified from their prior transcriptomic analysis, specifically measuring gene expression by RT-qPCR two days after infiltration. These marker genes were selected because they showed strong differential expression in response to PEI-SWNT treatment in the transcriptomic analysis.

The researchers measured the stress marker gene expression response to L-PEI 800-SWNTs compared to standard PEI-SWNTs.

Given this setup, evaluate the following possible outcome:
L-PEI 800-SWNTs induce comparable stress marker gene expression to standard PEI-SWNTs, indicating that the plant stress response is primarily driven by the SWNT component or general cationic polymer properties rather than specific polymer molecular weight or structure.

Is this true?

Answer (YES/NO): NO